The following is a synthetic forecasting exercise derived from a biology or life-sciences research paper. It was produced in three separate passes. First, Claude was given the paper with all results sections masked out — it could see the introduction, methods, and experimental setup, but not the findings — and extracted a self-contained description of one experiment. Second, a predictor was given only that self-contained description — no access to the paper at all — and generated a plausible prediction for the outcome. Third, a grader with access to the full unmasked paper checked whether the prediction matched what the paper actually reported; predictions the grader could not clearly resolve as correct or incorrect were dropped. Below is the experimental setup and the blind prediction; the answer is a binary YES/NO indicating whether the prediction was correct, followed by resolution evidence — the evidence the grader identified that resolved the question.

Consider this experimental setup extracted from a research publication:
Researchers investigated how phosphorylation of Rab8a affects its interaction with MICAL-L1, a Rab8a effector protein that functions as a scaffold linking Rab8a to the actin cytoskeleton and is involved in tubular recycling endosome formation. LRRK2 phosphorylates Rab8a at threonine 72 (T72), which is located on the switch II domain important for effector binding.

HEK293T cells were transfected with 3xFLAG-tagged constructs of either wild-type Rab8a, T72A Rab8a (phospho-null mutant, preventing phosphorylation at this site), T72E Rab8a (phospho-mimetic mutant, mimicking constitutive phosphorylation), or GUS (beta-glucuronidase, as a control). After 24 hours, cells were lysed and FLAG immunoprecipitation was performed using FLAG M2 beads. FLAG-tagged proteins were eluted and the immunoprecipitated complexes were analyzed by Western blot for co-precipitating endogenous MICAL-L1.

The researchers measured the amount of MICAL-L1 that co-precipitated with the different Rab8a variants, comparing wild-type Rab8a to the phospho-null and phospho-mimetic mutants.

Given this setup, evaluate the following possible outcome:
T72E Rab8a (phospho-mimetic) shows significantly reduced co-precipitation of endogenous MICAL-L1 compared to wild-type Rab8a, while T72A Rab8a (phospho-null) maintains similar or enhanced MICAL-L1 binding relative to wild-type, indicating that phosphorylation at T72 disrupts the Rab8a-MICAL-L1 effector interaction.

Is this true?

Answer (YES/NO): NO